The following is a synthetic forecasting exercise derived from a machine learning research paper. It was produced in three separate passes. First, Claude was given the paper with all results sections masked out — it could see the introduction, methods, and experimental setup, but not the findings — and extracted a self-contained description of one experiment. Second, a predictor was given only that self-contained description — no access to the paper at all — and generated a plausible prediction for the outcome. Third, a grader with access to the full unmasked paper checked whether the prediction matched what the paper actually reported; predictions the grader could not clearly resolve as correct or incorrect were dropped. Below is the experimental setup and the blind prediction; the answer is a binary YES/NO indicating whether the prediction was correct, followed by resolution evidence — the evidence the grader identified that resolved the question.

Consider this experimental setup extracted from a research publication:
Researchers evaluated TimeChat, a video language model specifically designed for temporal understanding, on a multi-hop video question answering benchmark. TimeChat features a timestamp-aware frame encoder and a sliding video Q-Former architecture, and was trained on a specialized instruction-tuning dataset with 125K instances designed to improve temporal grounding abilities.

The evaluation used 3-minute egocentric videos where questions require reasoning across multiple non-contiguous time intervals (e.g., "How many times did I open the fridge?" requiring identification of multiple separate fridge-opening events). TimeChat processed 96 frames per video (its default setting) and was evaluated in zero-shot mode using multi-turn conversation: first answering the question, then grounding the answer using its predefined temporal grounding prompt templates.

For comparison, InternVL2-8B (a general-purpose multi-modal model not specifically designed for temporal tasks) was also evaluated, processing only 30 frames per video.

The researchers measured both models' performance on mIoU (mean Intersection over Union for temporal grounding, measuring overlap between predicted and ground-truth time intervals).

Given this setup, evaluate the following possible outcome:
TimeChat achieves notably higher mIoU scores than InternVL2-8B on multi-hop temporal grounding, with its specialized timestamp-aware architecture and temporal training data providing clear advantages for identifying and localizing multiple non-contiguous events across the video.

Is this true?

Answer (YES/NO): NO